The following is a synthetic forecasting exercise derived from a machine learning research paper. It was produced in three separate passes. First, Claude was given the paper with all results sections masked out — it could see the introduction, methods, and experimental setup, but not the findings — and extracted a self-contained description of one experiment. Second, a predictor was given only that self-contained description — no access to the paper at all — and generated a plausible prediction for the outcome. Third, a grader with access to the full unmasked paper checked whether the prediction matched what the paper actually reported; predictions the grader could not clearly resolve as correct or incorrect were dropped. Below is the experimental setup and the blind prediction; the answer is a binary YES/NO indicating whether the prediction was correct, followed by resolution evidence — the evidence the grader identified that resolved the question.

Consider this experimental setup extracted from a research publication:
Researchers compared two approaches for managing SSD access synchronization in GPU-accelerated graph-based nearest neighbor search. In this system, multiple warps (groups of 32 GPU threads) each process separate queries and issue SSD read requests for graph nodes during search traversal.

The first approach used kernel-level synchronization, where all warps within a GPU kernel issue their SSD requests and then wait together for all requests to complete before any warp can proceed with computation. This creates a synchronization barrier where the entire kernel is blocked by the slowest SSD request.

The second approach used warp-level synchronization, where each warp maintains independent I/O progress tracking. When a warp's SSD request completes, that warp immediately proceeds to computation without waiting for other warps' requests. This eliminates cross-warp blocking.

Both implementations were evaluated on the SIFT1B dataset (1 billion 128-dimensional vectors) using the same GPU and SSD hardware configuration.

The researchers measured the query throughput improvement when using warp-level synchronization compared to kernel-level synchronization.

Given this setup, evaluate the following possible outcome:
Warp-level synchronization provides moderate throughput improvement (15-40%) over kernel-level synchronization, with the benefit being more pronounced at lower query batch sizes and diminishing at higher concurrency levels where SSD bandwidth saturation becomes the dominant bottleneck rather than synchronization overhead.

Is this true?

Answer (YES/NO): NO